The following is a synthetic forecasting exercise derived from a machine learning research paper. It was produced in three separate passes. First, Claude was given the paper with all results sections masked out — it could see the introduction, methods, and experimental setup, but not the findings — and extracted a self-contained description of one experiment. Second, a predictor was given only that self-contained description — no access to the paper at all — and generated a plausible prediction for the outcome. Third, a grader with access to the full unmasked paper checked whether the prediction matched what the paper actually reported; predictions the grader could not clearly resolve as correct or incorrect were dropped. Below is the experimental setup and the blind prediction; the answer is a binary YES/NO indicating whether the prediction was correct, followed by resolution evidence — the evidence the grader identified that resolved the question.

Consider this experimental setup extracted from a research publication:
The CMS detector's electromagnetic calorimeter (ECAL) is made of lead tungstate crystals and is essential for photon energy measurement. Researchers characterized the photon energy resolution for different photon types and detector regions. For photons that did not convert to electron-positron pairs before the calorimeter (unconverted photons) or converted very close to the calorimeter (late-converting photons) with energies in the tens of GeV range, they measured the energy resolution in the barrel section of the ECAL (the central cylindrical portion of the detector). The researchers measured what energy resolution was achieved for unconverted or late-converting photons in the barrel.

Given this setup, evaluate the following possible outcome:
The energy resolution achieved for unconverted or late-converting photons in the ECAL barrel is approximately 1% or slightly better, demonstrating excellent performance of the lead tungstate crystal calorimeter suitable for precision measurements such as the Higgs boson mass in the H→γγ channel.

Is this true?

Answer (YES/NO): YES